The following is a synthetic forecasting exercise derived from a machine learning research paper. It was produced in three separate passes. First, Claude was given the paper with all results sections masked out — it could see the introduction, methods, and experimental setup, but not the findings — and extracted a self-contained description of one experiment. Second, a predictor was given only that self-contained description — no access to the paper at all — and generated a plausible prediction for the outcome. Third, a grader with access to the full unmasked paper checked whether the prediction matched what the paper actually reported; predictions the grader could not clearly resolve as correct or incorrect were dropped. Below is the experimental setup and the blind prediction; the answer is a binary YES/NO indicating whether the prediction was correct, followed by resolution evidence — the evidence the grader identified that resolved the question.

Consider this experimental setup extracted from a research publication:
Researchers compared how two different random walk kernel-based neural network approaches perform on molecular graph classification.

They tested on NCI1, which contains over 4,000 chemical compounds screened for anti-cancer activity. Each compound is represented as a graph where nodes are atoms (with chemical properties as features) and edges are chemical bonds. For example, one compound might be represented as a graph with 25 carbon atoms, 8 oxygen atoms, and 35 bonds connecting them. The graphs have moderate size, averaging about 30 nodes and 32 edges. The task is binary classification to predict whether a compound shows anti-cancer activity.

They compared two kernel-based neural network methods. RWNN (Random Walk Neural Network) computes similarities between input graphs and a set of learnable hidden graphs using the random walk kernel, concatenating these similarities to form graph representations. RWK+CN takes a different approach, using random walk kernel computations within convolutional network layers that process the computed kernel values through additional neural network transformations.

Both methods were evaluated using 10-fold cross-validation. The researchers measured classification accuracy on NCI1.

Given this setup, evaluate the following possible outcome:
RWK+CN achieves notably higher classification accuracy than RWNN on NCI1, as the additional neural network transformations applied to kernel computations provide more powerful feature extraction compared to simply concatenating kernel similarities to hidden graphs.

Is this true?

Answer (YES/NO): NO